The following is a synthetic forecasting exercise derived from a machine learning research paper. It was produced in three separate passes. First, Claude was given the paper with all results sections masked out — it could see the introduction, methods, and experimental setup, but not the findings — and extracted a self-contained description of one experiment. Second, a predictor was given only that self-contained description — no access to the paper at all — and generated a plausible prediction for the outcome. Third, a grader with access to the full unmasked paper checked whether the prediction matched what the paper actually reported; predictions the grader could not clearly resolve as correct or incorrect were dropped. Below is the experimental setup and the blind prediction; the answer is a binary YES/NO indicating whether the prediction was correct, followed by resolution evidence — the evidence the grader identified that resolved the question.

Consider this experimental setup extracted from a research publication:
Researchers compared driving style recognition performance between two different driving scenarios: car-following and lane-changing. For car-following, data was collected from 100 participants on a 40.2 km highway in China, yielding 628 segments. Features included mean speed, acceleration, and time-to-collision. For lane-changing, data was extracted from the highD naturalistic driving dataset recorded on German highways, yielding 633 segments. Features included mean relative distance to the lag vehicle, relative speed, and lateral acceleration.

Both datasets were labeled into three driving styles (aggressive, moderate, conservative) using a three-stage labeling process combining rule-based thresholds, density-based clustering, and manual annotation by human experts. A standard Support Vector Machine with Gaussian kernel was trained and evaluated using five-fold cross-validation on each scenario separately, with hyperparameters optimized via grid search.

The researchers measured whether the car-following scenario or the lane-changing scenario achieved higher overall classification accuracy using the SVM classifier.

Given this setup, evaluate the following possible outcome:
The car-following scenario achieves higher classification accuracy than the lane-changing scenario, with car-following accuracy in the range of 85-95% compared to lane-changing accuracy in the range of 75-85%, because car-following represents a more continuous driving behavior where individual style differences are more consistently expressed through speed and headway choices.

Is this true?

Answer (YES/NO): NO